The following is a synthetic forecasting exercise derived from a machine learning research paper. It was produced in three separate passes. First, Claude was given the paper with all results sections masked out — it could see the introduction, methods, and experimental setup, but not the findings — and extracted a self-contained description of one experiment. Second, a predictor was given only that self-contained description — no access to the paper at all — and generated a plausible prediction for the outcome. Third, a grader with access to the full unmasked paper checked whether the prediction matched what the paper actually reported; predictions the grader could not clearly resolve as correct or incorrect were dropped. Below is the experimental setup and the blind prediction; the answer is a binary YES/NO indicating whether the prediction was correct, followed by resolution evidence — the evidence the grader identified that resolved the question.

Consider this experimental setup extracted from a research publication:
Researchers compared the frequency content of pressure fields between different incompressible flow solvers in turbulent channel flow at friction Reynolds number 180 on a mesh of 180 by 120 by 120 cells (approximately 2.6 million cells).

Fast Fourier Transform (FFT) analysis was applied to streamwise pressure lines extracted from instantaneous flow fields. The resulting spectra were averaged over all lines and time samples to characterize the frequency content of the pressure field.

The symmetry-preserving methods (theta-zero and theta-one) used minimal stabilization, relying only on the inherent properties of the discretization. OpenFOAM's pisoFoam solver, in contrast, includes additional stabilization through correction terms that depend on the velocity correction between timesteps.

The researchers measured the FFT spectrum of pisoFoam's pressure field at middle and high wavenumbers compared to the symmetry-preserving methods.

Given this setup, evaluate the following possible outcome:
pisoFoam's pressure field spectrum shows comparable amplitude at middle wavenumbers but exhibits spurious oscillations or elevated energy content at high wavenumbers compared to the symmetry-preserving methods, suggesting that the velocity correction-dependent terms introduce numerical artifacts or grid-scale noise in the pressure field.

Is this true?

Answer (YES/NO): NO